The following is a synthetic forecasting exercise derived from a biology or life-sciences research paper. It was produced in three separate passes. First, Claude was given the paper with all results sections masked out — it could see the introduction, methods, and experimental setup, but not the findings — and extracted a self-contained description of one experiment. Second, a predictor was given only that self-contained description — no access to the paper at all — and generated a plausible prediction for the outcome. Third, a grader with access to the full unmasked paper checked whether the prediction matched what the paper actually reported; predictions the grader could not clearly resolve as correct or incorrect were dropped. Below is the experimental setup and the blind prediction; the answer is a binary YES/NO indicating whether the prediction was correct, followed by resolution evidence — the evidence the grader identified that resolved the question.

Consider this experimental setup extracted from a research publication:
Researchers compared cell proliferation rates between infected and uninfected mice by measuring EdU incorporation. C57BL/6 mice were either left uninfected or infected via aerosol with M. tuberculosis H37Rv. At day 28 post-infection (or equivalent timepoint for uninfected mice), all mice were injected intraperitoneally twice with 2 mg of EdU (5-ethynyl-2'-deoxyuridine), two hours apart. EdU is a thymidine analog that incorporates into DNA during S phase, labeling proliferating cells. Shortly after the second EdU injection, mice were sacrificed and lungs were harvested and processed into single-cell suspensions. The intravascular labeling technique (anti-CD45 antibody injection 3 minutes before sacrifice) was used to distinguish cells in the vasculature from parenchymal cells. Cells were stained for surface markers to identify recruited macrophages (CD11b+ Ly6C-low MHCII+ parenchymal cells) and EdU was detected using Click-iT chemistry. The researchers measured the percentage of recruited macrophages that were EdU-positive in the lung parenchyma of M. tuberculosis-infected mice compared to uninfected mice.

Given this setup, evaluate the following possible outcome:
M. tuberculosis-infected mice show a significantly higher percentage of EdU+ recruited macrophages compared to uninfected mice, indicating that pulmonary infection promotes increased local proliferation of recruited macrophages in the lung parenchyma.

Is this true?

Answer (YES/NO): NO